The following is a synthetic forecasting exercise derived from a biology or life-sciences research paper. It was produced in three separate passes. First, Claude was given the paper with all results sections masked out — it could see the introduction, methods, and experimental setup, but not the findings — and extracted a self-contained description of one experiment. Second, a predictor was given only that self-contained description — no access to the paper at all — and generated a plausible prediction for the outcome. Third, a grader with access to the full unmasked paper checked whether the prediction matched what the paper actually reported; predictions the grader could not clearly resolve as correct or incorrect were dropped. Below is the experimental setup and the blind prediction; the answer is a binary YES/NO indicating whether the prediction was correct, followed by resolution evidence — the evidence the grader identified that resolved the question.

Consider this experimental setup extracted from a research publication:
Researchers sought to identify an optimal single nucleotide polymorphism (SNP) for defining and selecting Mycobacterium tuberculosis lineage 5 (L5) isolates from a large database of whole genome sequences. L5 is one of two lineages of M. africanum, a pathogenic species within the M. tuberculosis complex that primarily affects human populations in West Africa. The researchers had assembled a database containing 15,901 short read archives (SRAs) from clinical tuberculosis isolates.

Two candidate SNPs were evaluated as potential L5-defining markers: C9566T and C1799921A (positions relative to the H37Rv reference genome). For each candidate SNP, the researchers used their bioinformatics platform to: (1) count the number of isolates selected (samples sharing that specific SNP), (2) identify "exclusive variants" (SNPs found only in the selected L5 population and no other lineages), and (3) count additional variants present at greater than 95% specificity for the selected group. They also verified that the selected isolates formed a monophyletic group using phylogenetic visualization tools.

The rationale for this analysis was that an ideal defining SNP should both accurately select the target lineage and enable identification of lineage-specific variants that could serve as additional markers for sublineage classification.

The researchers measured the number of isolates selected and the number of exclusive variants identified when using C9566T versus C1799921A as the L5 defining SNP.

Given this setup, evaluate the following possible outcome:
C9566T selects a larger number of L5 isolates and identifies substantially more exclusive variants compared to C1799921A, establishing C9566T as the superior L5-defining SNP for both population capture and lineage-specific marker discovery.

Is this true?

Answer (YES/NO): NO